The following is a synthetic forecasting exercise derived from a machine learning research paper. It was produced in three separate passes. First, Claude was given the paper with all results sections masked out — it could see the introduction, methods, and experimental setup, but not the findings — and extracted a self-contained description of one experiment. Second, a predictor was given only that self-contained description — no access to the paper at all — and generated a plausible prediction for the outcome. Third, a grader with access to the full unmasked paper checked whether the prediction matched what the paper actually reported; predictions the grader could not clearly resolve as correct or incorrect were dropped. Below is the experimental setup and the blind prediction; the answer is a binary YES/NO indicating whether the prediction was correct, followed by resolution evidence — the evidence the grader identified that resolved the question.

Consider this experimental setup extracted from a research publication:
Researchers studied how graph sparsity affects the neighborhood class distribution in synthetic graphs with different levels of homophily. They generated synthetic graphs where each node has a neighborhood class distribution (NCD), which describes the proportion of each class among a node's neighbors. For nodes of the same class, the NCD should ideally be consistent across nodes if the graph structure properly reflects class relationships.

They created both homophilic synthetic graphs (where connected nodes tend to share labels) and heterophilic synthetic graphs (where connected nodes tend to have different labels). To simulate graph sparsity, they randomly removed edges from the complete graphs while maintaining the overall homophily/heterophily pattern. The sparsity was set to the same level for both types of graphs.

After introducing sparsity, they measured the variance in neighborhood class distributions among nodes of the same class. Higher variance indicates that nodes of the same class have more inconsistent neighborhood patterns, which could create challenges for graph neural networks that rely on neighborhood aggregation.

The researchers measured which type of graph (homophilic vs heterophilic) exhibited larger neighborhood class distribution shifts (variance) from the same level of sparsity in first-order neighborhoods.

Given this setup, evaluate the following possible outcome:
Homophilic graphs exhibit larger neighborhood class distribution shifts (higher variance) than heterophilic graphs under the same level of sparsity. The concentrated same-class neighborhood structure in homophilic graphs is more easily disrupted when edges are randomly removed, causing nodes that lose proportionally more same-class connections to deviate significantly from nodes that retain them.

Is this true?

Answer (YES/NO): NO